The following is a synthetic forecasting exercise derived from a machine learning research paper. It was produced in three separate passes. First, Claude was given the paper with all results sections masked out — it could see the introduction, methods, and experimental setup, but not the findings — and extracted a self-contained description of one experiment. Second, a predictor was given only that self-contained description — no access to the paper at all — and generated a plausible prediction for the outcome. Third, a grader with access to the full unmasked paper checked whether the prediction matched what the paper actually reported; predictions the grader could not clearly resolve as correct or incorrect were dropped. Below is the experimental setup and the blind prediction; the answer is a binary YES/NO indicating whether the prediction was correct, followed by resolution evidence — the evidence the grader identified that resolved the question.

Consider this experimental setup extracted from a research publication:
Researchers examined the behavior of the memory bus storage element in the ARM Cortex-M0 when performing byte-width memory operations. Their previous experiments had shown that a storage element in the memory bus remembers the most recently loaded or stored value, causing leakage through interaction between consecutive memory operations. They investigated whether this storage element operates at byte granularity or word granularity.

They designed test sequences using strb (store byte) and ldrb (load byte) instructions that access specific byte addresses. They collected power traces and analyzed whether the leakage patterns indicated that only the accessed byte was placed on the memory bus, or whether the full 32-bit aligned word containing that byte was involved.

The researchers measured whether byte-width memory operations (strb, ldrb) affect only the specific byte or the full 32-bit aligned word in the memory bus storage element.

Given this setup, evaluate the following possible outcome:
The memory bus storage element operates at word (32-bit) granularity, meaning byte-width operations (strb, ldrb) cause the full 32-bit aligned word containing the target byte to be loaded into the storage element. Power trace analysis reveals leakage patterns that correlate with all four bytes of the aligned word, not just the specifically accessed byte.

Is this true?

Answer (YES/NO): YES